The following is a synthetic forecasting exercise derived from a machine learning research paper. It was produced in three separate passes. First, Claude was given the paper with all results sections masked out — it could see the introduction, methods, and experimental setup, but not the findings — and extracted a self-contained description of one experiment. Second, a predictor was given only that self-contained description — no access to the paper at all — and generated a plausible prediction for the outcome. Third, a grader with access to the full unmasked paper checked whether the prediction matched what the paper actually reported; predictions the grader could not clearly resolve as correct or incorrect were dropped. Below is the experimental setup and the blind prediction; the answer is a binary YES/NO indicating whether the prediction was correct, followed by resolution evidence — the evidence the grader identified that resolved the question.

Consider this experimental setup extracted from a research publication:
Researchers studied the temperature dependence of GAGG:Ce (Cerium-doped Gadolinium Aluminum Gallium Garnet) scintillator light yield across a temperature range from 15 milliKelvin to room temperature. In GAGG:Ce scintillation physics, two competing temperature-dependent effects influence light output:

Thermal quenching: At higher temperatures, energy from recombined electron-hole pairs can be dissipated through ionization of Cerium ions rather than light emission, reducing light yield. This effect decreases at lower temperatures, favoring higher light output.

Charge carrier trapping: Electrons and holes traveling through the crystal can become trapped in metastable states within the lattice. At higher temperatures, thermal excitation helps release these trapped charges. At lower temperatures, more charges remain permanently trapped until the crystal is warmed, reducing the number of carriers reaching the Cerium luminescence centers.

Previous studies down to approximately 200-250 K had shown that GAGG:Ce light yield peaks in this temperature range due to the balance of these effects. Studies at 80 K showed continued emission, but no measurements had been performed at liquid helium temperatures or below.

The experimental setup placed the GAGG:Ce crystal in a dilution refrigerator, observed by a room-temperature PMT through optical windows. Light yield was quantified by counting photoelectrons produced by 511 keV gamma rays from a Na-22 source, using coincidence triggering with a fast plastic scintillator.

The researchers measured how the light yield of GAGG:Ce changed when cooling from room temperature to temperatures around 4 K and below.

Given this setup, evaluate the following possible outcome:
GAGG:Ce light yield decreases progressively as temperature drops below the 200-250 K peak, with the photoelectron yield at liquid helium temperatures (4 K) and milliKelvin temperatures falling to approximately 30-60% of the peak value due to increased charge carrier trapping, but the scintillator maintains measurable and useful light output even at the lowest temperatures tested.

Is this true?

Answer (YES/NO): NO